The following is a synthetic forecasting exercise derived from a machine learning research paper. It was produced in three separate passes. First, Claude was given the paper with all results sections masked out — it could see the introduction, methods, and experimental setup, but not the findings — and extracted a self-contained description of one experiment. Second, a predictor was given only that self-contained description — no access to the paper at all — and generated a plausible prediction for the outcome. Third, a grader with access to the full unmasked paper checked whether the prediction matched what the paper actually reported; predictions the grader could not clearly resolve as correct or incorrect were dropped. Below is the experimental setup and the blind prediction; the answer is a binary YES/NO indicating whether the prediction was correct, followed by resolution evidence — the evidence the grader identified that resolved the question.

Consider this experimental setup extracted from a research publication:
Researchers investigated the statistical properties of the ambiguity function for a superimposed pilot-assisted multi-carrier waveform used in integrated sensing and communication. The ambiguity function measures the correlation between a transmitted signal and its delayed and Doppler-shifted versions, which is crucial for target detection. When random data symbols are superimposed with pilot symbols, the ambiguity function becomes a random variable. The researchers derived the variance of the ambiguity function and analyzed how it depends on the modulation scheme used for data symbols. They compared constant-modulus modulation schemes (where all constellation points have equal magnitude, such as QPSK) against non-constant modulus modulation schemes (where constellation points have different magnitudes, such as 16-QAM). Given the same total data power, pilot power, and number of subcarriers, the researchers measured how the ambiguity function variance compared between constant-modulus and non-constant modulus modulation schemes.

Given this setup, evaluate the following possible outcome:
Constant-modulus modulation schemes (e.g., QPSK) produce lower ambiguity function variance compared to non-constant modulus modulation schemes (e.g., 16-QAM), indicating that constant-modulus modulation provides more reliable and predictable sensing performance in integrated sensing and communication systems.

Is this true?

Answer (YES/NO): YES